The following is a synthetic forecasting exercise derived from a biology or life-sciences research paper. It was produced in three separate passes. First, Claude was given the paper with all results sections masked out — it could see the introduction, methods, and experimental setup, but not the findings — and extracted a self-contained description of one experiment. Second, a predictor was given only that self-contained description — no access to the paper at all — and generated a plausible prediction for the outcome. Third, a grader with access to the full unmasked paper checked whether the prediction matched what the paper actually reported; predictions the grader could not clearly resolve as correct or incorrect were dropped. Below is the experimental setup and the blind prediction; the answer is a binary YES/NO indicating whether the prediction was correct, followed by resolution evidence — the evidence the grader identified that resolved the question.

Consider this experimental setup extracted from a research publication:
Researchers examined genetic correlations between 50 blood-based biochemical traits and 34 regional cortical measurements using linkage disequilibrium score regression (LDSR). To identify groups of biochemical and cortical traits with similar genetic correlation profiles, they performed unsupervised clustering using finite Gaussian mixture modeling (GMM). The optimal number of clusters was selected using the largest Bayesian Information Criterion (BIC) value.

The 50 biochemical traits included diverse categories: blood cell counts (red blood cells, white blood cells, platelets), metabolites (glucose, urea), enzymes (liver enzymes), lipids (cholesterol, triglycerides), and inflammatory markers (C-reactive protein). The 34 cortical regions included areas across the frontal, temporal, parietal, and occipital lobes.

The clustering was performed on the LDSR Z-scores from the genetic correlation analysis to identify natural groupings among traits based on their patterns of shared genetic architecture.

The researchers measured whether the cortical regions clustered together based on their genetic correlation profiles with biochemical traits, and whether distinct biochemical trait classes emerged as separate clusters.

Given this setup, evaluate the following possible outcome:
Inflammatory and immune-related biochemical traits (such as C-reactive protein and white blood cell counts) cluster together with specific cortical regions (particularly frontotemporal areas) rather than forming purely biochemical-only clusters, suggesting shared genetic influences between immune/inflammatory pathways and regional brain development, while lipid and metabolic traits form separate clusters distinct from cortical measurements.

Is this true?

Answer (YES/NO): NO